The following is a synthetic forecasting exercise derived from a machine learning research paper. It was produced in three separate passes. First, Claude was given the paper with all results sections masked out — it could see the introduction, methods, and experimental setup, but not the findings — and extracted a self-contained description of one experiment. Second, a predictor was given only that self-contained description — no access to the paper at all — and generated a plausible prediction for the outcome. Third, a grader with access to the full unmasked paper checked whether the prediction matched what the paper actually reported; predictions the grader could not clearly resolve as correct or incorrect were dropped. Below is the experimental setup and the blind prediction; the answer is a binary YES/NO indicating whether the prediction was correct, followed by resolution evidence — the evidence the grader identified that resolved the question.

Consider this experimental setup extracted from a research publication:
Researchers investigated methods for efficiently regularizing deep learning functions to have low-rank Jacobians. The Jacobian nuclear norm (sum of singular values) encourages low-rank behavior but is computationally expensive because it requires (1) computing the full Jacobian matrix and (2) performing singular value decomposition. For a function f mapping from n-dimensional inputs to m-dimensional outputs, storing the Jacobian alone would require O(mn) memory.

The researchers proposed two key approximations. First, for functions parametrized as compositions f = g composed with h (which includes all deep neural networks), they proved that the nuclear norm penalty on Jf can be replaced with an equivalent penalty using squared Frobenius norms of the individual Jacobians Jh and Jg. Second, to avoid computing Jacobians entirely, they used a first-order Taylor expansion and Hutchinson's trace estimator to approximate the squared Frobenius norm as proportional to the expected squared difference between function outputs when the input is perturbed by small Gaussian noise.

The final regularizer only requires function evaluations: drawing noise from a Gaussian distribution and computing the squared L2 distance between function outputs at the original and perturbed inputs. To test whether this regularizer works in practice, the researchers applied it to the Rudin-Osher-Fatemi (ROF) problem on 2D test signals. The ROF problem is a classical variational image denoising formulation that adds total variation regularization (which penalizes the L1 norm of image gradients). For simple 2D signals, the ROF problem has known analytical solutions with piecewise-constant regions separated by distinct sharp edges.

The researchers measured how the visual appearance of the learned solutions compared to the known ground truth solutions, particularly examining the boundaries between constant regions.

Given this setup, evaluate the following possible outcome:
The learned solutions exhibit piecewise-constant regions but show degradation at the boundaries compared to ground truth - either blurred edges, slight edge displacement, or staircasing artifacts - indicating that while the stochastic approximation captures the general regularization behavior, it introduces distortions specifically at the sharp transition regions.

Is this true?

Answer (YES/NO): YES